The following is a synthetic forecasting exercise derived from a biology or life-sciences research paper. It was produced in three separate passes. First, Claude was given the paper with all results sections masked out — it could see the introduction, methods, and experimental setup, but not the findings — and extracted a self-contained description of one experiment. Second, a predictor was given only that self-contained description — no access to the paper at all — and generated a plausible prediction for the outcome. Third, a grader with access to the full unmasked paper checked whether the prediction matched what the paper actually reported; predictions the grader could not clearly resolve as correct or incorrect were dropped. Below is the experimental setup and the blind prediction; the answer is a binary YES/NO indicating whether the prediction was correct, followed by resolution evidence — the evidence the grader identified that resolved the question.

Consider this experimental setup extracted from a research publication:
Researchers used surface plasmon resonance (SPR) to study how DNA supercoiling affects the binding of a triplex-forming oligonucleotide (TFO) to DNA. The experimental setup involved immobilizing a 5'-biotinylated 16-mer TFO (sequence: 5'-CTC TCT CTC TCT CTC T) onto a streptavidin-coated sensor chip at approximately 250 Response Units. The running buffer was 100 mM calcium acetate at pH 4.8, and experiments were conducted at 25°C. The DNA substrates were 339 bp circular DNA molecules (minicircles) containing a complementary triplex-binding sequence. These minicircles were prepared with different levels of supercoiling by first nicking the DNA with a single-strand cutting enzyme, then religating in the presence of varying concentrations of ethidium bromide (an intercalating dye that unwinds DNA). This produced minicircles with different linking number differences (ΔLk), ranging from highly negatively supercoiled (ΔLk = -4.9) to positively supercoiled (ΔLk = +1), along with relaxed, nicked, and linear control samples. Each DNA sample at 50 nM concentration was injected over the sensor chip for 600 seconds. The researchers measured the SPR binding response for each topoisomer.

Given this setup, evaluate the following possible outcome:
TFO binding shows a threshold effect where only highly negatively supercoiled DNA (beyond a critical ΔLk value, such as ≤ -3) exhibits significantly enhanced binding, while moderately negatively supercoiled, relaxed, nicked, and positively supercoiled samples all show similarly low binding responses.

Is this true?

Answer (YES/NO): NO